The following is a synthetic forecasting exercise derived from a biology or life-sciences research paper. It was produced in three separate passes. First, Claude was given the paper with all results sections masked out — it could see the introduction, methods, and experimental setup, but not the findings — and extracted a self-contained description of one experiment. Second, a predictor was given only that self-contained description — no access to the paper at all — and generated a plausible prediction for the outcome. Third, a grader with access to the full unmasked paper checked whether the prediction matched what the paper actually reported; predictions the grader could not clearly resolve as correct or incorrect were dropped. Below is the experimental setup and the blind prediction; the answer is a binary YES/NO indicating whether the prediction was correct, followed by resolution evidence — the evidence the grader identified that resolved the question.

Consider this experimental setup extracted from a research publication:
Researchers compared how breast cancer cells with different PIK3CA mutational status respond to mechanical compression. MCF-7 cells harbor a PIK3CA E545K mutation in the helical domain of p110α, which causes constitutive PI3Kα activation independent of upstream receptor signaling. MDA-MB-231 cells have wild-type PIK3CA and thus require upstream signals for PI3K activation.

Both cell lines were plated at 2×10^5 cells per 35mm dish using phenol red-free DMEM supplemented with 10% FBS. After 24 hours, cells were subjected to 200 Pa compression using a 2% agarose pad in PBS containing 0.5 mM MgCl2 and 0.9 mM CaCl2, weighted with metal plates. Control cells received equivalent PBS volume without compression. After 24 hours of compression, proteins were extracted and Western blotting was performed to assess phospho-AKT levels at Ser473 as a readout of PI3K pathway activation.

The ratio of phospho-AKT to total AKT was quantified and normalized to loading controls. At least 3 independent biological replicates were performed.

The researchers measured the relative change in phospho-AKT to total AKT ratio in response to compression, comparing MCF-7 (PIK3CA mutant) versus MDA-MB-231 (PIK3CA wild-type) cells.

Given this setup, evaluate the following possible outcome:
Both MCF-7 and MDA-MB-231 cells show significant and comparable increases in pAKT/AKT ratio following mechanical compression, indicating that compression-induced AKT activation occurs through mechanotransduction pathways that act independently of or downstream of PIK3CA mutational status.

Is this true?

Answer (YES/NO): NO